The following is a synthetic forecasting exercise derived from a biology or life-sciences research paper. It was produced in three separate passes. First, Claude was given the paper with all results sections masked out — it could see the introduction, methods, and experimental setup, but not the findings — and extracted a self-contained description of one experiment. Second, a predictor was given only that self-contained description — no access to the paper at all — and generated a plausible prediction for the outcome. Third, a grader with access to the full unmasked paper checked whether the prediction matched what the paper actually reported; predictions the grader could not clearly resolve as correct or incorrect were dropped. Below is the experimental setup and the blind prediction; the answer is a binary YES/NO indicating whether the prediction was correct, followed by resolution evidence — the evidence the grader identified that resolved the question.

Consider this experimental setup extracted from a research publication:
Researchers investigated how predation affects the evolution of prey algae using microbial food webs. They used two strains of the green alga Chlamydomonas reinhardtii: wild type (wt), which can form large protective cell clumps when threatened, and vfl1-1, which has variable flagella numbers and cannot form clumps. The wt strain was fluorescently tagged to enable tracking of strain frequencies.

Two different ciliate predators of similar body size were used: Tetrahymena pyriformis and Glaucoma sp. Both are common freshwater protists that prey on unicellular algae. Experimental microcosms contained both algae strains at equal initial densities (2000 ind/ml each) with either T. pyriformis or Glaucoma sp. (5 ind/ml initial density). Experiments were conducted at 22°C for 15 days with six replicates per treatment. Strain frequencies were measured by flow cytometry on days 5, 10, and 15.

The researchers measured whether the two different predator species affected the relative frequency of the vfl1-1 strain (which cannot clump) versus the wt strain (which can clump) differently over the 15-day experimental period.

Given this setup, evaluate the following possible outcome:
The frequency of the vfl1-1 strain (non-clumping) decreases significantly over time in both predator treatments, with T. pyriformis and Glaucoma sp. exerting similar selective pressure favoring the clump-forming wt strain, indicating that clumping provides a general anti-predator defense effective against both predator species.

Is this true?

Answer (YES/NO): NO